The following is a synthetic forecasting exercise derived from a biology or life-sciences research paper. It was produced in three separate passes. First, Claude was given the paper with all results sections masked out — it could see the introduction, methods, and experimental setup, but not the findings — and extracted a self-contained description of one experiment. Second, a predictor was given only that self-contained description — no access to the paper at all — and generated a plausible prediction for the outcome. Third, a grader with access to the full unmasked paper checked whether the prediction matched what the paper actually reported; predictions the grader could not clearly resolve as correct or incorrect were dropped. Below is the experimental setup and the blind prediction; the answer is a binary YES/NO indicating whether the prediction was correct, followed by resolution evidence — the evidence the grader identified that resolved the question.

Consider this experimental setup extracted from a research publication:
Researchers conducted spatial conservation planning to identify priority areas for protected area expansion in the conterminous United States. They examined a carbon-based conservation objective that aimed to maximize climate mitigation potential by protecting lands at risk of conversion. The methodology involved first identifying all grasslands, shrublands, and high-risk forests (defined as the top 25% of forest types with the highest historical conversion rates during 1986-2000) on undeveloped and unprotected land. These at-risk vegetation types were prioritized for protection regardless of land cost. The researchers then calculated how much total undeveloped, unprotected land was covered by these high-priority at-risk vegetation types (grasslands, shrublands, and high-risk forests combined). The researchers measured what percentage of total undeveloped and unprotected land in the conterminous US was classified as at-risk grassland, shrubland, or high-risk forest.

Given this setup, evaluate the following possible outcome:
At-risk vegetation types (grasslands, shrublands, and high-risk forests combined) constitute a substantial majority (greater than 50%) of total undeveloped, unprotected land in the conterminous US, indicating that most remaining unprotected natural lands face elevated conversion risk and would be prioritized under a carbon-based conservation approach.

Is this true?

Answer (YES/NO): NO